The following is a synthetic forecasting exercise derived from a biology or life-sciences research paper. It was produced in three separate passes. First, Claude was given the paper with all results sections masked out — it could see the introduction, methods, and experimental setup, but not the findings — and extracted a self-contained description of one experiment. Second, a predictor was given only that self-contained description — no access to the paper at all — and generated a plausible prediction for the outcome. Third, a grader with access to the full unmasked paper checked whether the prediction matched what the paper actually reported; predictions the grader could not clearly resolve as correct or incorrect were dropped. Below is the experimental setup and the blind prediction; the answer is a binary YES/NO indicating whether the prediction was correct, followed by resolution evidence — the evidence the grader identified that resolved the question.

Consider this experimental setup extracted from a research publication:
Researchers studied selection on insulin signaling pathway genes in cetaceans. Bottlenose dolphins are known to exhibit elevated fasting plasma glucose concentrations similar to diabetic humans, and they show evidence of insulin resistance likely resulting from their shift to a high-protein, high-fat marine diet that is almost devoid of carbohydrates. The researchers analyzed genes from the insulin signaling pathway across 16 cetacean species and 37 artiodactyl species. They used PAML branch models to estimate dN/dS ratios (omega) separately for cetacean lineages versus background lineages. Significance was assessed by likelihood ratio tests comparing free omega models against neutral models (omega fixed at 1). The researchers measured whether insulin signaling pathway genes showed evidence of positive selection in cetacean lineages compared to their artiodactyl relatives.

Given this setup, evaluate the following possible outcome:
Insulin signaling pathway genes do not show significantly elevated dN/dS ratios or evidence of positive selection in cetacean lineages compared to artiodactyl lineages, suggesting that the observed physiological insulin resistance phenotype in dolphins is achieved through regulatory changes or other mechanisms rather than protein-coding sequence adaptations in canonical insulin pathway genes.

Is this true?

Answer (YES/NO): NO